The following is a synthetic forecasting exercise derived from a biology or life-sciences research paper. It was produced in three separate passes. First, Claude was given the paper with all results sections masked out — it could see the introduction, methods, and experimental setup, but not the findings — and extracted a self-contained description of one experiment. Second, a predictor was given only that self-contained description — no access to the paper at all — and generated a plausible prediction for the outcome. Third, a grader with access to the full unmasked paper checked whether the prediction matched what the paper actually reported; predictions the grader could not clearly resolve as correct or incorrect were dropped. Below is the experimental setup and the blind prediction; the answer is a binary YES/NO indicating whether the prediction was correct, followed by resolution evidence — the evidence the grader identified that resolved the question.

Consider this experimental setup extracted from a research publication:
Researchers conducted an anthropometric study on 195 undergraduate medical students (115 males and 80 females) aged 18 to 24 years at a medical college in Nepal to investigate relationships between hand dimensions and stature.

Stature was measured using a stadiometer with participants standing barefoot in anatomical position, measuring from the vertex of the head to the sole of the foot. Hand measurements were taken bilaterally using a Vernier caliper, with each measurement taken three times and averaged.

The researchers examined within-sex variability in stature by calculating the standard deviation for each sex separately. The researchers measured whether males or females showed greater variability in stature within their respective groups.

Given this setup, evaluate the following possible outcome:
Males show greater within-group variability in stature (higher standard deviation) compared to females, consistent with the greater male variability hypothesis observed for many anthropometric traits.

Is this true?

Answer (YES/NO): NO